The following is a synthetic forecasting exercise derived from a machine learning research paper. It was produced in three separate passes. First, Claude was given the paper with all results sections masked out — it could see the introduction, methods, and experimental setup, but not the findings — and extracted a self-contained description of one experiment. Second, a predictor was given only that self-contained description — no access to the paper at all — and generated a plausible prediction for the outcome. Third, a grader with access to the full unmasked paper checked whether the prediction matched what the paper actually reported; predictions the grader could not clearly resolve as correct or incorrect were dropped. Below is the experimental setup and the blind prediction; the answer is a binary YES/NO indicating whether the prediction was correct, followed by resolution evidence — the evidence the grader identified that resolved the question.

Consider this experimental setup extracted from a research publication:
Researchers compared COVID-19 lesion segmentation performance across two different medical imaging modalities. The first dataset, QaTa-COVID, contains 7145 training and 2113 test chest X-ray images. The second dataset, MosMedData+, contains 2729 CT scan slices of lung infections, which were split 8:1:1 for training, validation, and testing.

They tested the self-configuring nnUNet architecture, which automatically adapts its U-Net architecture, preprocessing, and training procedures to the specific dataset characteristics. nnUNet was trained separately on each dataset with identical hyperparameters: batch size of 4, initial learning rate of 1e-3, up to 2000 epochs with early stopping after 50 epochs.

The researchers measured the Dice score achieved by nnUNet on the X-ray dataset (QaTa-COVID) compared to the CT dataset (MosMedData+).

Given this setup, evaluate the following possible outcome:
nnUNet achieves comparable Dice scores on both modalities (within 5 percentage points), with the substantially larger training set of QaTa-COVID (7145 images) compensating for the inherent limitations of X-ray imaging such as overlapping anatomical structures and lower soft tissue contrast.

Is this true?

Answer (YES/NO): NO